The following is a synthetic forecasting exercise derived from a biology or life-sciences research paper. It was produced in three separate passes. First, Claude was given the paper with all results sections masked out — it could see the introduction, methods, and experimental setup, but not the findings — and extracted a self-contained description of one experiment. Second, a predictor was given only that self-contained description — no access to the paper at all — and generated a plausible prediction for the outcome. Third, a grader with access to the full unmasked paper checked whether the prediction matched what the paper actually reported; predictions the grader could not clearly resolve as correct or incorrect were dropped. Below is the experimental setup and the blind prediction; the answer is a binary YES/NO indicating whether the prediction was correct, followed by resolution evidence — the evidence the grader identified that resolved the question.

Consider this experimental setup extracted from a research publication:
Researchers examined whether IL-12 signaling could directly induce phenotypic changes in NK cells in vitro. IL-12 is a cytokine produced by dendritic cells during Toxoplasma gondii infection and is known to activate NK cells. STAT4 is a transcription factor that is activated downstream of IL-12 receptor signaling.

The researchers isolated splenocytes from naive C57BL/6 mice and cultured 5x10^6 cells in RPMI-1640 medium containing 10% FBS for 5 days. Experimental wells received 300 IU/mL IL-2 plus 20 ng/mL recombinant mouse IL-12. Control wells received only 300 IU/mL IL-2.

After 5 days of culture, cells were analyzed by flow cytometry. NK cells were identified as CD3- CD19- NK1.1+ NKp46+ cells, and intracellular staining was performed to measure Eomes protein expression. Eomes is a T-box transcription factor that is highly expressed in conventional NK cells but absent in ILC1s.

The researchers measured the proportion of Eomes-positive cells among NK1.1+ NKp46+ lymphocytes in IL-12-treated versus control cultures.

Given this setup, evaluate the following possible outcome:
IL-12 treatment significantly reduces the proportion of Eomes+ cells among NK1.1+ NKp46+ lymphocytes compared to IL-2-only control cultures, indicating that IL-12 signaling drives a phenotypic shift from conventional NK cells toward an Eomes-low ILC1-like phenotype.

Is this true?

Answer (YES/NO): NO